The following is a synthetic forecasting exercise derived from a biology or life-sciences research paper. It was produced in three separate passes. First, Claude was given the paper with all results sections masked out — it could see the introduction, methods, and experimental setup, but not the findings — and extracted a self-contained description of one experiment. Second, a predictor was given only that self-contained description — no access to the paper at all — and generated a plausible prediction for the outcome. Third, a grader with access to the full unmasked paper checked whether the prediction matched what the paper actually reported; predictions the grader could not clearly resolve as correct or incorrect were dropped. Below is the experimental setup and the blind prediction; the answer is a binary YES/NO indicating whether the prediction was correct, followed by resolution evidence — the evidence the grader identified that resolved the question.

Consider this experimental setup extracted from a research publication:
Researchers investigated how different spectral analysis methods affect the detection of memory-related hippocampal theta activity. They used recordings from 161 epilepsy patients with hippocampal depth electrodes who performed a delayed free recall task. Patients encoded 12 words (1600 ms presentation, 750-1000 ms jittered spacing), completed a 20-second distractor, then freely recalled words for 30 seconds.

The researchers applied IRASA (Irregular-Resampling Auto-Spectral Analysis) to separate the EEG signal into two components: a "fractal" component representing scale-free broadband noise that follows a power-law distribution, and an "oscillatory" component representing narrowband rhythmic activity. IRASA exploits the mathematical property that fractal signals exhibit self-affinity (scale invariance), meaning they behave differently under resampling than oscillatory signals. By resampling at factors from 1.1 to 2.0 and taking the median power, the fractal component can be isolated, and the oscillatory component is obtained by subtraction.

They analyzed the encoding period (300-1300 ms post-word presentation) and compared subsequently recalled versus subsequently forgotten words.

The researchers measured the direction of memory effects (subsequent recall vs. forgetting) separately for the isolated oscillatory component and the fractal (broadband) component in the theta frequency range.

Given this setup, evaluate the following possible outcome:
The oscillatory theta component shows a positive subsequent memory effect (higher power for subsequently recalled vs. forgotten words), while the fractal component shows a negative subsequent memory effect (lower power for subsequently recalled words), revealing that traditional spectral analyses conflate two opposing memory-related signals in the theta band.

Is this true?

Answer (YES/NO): YES